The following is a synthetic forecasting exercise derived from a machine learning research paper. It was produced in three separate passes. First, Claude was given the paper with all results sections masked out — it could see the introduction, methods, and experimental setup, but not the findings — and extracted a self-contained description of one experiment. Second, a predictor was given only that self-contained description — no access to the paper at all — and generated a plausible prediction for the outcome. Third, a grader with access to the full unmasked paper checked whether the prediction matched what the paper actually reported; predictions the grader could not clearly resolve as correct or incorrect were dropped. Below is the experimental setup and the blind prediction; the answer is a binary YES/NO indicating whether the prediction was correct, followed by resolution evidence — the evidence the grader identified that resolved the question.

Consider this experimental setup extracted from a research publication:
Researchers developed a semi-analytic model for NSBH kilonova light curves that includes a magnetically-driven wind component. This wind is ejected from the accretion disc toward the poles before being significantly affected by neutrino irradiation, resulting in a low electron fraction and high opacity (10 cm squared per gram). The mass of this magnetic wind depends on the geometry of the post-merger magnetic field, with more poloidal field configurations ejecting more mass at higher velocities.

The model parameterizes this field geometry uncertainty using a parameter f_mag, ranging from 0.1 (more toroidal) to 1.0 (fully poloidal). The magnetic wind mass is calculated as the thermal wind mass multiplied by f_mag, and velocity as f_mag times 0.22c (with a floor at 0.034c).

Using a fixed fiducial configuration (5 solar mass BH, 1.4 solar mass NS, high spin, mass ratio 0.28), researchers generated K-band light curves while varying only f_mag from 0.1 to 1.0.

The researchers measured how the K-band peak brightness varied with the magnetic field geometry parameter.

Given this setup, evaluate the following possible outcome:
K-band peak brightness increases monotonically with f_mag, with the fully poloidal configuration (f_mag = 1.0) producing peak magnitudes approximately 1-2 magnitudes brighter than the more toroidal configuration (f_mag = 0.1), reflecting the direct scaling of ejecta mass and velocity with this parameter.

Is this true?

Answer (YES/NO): NO